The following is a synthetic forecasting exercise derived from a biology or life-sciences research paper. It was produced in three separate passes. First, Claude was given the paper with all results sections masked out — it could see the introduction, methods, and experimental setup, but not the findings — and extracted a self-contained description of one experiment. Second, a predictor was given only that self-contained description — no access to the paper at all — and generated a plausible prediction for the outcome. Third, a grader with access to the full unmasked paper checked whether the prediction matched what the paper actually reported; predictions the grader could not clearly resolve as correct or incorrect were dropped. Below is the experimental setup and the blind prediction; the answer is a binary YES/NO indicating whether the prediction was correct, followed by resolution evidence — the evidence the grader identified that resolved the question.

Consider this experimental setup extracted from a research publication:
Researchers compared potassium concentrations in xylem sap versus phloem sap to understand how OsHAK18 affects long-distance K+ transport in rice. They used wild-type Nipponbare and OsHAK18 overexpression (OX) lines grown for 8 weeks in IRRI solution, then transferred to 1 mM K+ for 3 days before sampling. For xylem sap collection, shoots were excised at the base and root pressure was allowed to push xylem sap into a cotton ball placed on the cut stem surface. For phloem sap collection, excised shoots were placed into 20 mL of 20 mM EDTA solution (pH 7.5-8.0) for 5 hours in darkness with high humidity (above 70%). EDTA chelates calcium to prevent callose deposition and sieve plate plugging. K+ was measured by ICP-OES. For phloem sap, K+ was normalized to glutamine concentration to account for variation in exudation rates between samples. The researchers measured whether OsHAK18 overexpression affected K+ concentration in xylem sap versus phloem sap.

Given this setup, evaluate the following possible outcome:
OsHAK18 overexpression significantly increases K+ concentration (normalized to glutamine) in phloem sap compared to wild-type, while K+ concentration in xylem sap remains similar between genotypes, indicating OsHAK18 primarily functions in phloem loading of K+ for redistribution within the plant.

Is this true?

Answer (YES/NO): NO